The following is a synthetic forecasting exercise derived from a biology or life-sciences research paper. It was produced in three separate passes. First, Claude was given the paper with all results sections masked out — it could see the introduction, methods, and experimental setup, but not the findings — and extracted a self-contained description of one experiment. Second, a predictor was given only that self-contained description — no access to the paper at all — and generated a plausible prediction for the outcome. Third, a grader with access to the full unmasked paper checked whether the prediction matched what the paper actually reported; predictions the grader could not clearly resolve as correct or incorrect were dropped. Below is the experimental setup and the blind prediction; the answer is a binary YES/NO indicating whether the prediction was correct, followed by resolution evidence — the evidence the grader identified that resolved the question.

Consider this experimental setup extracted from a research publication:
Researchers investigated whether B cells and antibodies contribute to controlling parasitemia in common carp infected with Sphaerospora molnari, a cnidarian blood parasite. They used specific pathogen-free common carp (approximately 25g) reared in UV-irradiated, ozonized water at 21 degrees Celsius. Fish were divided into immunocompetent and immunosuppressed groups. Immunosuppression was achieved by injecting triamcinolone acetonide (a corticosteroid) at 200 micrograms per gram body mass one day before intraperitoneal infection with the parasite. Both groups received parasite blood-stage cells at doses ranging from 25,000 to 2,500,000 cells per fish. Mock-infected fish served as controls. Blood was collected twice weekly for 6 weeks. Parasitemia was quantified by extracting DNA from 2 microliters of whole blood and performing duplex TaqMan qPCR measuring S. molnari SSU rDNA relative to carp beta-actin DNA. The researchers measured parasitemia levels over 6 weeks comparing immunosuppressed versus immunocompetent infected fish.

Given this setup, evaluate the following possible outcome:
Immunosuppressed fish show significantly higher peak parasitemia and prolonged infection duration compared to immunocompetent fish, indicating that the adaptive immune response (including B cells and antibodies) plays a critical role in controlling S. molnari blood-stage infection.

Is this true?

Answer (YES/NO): YES